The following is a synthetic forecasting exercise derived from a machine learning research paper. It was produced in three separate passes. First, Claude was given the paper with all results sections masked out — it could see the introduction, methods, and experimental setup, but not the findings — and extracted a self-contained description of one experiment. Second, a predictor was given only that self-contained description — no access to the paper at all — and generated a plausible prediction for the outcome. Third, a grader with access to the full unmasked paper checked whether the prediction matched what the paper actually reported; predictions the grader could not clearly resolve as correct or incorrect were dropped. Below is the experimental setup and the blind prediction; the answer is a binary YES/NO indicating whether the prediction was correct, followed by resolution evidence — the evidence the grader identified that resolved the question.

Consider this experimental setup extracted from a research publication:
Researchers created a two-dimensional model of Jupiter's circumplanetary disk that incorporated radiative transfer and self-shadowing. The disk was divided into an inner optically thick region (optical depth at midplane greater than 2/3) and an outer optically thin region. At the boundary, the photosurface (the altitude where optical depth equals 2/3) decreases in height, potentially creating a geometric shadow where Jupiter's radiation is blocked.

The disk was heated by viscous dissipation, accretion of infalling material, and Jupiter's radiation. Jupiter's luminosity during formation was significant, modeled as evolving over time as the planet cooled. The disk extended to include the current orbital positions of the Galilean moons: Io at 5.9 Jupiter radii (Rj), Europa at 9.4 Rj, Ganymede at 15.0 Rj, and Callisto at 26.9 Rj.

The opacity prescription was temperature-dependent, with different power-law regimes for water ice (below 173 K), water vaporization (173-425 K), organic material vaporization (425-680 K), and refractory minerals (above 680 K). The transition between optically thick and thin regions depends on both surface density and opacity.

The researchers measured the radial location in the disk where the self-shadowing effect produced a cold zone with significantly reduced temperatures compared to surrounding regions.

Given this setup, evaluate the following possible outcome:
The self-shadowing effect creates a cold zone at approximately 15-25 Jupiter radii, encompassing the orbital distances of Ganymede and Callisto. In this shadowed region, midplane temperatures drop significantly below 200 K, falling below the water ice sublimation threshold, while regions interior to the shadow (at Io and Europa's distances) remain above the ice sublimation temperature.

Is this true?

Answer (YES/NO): NO